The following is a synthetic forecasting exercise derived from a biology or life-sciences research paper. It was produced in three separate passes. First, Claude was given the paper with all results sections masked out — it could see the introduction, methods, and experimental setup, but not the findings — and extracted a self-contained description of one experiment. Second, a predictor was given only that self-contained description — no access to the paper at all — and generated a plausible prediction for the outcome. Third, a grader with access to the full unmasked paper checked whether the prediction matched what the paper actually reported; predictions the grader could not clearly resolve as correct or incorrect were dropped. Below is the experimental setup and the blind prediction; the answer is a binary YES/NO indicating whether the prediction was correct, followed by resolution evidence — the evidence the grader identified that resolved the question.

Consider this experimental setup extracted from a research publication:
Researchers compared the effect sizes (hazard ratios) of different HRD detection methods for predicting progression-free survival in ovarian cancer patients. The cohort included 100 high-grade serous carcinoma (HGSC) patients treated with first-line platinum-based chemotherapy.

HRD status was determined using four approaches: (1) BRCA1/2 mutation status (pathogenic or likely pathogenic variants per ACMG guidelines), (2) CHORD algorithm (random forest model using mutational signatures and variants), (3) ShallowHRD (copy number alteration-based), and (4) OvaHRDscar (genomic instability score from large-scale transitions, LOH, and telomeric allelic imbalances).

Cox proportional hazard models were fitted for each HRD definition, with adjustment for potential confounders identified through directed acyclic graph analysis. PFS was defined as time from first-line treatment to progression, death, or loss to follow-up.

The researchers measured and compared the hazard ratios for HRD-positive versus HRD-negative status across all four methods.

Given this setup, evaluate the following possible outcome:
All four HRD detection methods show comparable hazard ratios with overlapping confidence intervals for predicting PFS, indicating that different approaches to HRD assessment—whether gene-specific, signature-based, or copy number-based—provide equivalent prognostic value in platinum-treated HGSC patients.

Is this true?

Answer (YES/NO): NO